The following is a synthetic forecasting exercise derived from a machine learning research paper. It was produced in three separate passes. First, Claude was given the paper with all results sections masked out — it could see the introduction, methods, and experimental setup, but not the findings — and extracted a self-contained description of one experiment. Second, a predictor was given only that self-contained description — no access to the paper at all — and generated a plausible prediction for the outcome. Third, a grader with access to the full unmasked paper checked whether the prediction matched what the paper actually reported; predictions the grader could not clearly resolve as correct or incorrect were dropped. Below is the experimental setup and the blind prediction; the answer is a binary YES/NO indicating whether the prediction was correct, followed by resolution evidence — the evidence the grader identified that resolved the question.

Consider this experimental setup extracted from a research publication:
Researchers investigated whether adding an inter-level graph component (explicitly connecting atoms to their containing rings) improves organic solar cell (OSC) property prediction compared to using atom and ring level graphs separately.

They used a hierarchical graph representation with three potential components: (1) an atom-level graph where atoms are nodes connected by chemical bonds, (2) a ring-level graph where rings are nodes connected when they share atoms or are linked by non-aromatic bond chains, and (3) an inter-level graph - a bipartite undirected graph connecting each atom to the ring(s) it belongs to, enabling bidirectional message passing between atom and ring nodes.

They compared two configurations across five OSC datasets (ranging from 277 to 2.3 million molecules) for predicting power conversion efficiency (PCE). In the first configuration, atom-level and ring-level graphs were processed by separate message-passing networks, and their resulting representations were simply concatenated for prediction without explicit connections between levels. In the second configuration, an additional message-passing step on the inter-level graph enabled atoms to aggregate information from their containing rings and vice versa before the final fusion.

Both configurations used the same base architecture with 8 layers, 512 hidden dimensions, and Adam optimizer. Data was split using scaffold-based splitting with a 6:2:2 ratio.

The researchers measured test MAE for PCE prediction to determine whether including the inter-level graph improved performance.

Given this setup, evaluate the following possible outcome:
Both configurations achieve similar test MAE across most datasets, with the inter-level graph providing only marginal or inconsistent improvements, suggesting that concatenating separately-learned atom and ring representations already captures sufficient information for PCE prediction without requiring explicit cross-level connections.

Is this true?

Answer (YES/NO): NO